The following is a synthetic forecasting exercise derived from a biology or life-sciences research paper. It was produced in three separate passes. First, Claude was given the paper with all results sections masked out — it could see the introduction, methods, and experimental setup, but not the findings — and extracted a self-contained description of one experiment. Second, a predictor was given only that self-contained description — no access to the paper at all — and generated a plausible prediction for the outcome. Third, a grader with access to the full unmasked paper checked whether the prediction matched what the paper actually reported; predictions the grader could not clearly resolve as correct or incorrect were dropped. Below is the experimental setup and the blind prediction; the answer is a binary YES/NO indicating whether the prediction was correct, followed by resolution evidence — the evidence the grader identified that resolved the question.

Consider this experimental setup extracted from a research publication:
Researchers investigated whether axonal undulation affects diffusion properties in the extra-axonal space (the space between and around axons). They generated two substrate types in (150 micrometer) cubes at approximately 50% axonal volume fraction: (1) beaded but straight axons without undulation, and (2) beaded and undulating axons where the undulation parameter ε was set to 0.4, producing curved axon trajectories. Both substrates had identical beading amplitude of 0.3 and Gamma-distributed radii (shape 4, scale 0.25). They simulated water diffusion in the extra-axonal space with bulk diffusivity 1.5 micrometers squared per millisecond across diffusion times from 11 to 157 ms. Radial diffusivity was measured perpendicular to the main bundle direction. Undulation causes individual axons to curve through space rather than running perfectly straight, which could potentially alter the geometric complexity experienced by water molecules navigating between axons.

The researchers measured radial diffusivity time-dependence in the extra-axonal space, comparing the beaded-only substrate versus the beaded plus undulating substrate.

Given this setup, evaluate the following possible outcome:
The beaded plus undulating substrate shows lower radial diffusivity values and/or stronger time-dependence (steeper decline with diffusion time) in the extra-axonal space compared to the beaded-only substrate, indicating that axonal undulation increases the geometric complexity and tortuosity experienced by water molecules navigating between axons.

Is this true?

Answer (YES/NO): NO